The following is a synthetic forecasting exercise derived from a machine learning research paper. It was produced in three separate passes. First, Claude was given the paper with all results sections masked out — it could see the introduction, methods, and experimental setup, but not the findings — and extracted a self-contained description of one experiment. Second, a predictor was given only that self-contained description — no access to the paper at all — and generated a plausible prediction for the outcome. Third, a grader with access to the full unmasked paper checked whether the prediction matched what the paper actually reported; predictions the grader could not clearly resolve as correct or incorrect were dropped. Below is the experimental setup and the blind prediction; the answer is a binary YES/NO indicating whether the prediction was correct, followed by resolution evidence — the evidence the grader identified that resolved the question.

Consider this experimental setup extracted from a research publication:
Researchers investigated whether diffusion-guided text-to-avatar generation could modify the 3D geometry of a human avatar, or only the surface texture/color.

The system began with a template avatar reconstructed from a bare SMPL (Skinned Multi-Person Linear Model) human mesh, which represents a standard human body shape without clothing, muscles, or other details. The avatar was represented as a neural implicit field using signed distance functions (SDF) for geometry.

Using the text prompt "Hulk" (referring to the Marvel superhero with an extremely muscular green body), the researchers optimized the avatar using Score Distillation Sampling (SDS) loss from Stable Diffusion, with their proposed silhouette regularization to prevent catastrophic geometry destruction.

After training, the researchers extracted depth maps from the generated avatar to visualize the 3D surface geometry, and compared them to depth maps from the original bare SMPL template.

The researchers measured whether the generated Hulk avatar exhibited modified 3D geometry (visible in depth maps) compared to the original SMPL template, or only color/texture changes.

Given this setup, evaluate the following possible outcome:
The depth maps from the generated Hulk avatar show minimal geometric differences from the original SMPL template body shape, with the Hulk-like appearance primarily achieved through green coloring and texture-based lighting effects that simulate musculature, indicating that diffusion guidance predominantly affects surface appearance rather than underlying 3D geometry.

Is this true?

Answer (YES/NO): NO